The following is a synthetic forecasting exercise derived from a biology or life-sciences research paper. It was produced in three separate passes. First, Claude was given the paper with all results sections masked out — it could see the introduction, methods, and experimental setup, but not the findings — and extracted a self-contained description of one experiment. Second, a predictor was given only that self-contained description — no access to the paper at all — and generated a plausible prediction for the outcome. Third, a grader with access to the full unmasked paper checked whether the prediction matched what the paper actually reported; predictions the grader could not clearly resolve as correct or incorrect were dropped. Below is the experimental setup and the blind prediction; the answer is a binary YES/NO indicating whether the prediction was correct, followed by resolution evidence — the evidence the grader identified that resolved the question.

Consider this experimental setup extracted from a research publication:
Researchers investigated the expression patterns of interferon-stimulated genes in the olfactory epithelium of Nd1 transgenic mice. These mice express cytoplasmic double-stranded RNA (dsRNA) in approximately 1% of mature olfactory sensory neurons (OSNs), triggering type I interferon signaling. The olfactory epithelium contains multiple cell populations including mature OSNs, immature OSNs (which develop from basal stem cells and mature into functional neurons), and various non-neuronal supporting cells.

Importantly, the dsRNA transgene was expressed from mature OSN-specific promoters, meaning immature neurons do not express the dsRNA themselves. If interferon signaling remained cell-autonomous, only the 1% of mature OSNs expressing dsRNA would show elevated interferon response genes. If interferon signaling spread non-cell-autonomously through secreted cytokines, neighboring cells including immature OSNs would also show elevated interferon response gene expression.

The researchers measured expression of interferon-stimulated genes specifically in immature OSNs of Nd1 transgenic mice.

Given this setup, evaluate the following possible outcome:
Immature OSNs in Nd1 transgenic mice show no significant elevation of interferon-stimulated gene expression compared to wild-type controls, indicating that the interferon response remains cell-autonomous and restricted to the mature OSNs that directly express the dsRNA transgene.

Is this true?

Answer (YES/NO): NO